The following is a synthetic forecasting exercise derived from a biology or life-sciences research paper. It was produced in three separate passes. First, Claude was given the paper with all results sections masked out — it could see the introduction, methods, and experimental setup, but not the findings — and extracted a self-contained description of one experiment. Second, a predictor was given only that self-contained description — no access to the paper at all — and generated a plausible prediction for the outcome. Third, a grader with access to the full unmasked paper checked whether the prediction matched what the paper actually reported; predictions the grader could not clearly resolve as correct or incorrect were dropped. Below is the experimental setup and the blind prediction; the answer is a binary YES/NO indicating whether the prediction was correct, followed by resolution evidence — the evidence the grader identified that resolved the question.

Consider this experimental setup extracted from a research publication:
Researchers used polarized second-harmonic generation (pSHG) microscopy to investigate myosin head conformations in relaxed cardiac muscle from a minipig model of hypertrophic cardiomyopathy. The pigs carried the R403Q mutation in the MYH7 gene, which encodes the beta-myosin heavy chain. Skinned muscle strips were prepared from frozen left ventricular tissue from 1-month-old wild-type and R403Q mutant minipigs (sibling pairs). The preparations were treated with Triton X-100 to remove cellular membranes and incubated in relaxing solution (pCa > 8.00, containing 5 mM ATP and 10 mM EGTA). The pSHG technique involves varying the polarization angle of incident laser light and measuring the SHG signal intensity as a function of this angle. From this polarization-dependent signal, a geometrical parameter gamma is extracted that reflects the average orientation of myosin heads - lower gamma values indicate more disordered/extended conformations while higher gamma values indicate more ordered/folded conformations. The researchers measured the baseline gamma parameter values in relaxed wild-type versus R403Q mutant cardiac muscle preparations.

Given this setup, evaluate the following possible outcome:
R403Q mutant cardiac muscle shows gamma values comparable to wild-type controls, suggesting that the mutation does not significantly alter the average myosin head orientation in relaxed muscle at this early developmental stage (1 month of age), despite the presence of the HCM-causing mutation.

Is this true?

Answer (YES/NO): NO